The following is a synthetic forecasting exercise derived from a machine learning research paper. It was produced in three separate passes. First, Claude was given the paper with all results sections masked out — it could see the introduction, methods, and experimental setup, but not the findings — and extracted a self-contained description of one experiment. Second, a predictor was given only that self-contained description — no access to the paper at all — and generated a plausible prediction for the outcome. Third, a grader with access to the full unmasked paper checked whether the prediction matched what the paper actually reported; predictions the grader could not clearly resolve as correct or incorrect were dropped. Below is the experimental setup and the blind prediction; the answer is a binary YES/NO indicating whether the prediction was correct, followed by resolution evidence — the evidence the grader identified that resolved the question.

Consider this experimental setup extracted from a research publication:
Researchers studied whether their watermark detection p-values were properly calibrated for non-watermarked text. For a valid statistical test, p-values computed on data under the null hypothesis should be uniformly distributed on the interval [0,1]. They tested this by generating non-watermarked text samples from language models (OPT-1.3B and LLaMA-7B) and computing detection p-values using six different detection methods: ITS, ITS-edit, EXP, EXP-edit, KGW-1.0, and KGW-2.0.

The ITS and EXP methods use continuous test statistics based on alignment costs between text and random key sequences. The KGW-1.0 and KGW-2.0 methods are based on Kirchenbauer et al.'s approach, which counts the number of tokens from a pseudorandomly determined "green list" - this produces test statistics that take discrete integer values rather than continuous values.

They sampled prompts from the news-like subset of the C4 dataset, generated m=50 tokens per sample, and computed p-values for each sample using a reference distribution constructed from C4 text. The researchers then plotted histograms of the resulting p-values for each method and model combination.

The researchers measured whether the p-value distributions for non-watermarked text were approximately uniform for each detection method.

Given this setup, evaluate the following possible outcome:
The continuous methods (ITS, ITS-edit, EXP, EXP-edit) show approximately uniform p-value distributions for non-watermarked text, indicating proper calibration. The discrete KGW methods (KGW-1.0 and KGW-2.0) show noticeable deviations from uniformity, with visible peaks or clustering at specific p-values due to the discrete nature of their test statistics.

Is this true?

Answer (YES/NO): YES